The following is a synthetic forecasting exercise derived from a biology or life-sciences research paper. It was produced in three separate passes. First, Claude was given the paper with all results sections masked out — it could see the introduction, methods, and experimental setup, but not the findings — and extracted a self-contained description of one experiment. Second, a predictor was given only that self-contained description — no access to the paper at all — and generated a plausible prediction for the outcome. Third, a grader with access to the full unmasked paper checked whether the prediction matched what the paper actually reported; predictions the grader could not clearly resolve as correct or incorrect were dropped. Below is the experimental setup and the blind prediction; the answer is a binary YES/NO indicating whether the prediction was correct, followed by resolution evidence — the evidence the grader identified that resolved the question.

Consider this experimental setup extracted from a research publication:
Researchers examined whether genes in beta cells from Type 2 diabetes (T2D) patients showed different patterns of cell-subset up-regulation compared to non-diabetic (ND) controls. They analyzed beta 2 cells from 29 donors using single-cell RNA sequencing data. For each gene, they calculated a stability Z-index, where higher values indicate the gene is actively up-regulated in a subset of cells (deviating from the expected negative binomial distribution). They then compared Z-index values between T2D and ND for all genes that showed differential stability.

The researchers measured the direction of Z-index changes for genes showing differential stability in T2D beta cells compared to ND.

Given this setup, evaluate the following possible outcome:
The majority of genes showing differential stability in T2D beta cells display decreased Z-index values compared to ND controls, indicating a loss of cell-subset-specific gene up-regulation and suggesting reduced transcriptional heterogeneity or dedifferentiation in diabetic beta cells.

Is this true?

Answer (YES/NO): YES